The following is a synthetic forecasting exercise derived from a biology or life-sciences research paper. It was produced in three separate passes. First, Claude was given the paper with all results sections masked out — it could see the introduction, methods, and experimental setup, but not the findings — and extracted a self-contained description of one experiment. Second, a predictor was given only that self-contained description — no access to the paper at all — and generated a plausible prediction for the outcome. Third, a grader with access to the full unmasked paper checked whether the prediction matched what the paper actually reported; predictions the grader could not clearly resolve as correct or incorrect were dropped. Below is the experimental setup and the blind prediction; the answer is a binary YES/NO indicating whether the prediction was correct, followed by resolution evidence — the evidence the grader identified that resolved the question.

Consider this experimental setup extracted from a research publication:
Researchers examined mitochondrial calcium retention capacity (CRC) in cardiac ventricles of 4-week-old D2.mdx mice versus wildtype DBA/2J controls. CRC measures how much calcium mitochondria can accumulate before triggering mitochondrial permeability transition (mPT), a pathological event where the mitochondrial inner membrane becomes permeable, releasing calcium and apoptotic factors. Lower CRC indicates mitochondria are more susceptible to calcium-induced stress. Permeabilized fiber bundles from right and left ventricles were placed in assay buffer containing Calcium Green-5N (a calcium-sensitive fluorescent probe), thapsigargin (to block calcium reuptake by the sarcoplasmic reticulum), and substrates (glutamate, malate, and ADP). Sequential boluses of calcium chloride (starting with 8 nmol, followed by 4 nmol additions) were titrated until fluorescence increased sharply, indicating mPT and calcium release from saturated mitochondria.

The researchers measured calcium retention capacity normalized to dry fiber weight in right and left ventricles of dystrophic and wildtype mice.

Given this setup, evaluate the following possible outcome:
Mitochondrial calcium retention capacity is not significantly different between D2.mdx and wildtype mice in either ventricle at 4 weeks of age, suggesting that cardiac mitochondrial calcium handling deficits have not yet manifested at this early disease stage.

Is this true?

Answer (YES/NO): NO